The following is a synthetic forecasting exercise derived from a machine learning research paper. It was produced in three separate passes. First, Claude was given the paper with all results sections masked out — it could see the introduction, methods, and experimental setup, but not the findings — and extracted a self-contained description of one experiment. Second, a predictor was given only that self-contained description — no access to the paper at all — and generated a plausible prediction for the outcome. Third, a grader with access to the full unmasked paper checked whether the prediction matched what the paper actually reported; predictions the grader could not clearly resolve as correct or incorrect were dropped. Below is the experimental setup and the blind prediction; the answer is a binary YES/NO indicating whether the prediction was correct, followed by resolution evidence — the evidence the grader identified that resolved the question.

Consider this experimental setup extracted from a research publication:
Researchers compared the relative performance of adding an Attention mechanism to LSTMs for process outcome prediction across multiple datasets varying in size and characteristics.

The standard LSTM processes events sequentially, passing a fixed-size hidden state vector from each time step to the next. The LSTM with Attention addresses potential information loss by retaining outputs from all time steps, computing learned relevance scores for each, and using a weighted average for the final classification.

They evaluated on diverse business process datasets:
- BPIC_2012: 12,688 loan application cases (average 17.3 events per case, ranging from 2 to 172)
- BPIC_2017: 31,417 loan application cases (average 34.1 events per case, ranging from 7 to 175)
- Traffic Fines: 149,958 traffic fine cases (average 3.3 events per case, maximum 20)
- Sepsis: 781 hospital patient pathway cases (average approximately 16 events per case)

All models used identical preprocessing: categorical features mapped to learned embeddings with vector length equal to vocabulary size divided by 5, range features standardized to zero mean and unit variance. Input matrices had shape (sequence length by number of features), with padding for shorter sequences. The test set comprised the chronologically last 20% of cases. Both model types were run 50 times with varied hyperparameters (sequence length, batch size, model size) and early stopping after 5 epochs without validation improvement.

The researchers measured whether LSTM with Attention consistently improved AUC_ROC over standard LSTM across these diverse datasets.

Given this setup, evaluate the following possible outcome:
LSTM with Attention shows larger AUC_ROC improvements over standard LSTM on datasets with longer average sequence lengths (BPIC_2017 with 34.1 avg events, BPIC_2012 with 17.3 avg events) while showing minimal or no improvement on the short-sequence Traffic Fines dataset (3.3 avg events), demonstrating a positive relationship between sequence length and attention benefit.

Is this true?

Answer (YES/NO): NO